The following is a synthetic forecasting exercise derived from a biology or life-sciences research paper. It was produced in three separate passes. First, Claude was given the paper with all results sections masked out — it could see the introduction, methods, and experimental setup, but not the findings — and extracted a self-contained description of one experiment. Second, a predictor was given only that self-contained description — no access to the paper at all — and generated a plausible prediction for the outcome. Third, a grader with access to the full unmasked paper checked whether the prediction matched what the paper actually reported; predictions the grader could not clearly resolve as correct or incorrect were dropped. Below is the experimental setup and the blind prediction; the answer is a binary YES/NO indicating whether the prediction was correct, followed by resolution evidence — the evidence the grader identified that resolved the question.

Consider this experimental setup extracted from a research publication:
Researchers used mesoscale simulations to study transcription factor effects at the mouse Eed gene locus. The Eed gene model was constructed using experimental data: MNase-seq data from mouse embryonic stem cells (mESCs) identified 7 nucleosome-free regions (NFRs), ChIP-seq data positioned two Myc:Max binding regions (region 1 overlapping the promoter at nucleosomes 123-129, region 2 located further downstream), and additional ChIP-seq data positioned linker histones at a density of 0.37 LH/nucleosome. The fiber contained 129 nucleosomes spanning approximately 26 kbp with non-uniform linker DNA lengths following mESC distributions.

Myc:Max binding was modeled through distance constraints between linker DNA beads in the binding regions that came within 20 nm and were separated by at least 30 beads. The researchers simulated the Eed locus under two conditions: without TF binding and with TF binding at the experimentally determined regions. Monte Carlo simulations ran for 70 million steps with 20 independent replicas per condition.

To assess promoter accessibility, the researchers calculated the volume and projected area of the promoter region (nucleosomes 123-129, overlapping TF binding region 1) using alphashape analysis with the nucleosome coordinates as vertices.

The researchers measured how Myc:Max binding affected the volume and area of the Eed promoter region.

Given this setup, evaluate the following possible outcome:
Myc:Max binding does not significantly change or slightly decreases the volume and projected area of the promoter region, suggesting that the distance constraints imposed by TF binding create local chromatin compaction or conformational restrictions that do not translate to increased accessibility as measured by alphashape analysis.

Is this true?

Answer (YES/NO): NO